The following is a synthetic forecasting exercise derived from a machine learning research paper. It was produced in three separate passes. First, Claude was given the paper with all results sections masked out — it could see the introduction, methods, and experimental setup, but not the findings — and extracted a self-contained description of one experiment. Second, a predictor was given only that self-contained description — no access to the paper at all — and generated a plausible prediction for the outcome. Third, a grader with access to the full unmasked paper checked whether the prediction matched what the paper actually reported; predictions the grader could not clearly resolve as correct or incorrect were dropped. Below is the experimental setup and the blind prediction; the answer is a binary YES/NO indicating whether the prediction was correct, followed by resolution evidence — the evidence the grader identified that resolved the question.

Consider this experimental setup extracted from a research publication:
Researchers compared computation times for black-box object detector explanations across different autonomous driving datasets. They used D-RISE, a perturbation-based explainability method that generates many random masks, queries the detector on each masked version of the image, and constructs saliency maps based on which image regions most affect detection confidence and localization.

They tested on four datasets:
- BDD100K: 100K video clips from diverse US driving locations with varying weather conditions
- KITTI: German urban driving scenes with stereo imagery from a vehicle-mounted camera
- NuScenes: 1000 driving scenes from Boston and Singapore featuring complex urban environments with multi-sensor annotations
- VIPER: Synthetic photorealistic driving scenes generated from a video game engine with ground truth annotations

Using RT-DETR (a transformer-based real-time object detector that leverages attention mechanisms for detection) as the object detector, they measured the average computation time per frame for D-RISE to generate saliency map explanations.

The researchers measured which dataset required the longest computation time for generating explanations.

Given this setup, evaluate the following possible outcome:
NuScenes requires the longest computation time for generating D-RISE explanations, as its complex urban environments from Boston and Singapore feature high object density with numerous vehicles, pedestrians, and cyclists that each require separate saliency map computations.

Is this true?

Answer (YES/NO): NO